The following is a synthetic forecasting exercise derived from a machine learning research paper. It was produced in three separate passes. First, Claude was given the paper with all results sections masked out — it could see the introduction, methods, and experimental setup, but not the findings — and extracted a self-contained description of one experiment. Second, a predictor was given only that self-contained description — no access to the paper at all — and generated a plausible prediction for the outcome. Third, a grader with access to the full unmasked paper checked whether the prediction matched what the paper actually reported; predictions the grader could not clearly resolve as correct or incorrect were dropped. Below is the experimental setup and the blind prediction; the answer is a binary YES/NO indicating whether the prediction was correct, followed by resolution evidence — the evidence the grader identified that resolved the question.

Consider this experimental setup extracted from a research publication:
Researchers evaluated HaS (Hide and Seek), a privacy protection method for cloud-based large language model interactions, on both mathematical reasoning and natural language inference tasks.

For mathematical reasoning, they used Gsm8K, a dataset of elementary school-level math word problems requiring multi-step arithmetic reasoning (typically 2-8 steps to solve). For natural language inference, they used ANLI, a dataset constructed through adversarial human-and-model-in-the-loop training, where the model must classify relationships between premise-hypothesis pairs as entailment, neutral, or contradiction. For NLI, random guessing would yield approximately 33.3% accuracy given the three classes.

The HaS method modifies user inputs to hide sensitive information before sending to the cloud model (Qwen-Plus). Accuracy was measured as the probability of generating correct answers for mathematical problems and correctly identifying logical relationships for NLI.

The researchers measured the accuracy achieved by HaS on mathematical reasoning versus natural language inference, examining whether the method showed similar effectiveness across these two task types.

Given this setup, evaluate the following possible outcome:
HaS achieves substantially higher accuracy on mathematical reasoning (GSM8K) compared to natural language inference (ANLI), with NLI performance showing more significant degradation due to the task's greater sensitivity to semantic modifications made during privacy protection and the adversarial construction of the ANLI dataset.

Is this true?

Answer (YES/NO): NO